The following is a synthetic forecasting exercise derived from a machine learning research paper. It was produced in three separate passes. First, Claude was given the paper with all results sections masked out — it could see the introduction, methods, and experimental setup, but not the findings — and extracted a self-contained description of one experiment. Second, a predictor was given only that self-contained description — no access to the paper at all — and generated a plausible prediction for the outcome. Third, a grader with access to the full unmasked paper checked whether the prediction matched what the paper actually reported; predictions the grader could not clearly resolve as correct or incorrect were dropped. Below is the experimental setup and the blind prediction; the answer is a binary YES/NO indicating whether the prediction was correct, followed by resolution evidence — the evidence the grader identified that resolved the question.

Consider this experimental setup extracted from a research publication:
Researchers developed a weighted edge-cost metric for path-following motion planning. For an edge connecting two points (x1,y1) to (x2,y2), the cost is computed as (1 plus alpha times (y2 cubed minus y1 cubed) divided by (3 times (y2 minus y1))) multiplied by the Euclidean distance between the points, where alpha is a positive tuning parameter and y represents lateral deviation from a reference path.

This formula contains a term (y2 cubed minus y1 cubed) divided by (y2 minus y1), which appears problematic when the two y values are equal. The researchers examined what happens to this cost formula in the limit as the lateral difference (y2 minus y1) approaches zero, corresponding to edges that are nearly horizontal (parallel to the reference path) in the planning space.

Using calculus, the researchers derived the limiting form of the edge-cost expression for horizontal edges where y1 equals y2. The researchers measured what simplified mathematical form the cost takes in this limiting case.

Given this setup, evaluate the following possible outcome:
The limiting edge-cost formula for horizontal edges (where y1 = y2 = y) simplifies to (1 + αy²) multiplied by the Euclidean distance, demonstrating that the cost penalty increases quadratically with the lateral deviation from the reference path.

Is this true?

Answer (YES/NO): YES